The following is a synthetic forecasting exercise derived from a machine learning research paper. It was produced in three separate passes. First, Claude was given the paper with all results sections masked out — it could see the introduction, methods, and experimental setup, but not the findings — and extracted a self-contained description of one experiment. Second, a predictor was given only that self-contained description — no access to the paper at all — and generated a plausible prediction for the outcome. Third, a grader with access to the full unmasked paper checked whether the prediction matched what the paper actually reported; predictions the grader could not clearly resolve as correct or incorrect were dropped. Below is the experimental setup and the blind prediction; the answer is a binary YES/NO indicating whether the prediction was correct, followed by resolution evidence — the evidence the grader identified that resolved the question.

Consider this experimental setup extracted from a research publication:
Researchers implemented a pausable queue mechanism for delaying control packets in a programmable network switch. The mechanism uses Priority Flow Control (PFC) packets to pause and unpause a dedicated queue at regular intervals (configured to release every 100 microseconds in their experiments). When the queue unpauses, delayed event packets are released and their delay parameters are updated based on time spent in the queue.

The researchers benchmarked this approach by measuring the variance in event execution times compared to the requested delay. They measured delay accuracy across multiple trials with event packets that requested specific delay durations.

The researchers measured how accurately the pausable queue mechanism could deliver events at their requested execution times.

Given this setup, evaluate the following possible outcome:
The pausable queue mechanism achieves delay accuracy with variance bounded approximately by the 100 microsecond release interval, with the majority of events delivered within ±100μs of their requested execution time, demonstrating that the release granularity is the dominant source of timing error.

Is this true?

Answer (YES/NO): YES